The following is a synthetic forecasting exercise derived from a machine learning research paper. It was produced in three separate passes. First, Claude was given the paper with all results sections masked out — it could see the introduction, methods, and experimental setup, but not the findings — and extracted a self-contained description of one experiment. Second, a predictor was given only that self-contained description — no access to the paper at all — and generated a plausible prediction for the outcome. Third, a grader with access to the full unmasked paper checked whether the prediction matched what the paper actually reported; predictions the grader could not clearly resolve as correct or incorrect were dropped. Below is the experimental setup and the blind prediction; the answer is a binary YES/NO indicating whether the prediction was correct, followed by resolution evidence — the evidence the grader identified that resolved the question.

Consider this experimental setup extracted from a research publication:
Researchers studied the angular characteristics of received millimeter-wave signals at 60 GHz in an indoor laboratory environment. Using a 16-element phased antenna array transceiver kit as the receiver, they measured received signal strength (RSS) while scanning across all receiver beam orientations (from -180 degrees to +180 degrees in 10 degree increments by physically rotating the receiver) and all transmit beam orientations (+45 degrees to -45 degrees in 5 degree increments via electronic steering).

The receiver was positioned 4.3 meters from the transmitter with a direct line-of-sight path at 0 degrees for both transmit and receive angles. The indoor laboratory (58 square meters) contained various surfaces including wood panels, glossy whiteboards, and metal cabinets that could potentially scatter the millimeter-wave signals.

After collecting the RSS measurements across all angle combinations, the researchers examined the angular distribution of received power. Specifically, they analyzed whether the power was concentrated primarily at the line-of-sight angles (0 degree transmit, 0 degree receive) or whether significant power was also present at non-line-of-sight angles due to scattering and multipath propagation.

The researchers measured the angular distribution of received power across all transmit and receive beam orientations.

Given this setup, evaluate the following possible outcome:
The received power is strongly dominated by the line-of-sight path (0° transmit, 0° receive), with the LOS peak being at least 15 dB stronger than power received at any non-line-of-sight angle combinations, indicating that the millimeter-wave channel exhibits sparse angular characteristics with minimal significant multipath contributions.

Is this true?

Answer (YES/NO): NO